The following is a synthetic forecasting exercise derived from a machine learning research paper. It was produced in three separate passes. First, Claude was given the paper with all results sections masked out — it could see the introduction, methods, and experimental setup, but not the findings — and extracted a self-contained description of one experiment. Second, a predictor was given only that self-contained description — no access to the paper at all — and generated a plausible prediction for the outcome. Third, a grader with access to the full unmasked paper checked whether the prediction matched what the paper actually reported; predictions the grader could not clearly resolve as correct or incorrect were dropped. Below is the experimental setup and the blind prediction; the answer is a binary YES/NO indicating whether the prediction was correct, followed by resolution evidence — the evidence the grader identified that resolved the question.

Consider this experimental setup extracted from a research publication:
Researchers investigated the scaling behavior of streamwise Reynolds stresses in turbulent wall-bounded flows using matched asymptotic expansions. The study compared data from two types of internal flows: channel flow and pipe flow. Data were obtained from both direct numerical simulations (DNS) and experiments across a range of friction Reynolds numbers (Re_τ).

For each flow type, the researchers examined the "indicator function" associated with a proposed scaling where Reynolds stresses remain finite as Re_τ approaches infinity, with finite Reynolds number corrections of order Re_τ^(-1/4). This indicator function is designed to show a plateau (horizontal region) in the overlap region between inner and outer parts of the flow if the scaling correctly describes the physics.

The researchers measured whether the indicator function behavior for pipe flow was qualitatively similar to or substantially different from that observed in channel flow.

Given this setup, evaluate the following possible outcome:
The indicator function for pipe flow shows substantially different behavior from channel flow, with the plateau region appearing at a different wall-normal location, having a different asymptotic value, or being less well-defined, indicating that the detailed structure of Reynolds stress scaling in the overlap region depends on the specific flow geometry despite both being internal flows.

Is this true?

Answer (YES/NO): NO